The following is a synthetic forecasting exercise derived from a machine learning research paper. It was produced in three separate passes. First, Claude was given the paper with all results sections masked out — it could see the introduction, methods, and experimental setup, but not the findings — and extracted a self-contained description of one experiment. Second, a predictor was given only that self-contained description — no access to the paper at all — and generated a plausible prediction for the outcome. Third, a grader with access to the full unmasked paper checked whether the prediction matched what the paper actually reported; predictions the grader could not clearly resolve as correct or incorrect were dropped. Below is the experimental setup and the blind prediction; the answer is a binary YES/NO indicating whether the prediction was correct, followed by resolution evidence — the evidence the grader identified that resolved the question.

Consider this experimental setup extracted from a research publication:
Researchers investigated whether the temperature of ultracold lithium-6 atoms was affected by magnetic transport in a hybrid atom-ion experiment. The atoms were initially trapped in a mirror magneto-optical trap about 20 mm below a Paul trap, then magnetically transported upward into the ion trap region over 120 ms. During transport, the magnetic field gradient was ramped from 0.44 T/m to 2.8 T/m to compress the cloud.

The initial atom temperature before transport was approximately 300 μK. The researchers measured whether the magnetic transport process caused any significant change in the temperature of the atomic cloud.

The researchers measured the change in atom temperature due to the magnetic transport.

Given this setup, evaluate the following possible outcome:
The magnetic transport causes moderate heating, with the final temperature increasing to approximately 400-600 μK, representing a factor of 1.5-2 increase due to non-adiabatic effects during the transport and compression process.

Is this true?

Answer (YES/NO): NO